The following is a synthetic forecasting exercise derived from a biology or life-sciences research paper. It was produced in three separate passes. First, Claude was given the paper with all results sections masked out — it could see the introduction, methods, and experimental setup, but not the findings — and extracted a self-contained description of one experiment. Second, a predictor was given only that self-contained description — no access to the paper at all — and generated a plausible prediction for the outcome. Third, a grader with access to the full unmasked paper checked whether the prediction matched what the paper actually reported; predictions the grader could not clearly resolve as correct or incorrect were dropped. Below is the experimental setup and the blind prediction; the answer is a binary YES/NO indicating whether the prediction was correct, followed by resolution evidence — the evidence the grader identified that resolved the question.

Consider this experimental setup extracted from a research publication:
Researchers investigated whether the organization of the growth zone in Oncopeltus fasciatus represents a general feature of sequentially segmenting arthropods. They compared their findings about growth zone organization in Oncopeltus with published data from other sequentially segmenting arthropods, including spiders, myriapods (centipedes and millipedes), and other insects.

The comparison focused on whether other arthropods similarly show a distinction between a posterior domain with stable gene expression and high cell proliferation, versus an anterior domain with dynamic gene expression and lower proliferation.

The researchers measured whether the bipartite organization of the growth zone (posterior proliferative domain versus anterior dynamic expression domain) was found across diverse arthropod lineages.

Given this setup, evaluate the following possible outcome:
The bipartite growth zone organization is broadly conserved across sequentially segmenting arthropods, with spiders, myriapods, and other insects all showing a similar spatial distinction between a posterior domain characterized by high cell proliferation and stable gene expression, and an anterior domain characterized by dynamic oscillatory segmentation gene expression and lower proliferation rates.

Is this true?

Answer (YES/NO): YES